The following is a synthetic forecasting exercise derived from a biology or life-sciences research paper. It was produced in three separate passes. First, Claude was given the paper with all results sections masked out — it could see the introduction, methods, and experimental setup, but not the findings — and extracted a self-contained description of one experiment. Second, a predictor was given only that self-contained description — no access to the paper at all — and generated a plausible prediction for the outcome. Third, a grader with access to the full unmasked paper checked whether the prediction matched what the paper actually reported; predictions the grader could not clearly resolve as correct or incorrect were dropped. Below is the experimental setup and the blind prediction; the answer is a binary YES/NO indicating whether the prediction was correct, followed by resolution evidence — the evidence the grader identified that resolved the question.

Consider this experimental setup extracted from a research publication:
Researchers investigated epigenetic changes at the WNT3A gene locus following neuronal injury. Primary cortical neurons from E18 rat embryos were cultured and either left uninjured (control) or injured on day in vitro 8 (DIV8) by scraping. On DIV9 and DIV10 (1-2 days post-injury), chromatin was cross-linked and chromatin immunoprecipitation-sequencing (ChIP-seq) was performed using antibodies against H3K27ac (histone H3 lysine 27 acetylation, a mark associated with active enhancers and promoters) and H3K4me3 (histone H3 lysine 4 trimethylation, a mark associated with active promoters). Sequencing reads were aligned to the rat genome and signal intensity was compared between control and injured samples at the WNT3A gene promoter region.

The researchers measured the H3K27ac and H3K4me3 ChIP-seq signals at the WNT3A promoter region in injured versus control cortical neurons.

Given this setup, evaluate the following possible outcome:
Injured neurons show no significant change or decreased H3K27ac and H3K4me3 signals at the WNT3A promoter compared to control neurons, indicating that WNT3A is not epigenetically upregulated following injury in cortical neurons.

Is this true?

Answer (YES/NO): YES